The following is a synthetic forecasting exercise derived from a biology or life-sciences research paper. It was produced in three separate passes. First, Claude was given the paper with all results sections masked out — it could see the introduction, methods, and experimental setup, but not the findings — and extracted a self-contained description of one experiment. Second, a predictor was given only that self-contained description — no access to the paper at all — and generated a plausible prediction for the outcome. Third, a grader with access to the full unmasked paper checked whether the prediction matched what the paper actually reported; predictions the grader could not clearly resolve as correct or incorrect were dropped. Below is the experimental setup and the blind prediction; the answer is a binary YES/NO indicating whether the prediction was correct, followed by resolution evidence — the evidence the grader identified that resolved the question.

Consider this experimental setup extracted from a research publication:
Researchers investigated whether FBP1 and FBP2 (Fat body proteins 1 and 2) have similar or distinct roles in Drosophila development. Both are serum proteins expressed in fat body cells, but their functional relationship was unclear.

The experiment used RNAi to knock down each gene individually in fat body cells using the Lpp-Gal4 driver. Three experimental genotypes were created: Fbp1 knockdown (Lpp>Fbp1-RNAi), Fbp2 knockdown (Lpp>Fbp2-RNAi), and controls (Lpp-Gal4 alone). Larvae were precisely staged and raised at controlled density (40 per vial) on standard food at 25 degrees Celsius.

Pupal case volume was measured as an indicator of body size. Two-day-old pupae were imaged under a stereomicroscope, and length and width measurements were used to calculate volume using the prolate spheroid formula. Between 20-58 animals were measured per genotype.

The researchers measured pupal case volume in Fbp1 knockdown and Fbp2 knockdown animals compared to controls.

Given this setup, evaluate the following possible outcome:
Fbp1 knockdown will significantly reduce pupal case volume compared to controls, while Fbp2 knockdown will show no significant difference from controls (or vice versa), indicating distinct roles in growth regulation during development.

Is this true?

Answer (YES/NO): NO